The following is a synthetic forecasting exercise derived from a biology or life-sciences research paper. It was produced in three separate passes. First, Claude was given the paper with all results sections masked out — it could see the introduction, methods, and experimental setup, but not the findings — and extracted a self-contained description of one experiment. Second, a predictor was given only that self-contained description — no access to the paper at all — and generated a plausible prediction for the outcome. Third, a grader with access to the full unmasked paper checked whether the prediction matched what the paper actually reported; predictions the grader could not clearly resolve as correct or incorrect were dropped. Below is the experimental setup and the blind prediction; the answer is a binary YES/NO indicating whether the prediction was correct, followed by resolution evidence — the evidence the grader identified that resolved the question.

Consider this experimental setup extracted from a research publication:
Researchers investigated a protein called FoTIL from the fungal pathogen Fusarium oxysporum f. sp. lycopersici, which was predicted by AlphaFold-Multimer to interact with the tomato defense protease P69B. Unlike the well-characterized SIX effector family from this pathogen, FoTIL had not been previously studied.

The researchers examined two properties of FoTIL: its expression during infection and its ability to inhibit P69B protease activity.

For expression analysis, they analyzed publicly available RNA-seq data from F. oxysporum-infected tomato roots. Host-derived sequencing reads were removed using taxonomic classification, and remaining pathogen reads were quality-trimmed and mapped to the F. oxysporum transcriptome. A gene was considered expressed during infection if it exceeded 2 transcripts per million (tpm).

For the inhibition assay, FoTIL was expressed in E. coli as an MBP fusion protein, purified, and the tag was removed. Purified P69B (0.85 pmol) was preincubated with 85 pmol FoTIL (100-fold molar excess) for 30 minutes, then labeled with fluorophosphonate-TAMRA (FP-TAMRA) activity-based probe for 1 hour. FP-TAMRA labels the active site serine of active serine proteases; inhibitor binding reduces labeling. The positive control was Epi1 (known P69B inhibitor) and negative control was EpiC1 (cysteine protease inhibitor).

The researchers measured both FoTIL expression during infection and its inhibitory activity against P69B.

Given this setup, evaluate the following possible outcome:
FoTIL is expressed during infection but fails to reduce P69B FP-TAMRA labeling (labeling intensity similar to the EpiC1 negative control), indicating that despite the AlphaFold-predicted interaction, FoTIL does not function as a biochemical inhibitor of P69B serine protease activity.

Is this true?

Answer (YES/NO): NO